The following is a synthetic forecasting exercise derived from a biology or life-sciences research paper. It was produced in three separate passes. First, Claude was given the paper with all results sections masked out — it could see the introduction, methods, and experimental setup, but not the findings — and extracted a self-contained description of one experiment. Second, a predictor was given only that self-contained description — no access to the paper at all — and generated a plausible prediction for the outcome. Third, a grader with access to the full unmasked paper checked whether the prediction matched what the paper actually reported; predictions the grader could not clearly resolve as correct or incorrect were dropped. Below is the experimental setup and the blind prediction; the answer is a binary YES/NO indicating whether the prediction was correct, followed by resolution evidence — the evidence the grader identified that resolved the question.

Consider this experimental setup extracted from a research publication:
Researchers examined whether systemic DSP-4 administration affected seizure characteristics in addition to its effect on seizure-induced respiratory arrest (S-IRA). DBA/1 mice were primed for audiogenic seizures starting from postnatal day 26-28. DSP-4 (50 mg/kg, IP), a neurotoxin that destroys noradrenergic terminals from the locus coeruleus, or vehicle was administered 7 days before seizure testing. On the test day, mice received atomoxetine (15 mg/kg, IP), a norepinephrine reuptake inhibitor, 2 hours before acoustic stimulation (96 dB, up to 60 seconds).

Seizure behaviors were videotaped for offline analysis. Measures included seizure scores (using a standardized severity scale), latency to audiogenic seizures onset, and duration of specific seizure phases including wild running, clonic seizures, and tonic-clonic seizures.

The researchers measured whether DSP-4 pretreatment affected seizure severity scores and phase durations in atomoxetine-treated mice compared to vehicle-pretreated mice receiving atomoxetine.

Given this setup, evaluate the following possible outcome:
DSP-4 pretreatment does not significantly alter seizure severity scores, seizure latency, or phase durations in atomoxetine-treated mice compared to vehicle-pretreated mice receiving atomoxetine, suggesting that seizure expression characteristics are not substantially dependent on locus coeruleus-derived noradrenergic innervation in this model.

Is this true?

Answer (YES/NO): NO